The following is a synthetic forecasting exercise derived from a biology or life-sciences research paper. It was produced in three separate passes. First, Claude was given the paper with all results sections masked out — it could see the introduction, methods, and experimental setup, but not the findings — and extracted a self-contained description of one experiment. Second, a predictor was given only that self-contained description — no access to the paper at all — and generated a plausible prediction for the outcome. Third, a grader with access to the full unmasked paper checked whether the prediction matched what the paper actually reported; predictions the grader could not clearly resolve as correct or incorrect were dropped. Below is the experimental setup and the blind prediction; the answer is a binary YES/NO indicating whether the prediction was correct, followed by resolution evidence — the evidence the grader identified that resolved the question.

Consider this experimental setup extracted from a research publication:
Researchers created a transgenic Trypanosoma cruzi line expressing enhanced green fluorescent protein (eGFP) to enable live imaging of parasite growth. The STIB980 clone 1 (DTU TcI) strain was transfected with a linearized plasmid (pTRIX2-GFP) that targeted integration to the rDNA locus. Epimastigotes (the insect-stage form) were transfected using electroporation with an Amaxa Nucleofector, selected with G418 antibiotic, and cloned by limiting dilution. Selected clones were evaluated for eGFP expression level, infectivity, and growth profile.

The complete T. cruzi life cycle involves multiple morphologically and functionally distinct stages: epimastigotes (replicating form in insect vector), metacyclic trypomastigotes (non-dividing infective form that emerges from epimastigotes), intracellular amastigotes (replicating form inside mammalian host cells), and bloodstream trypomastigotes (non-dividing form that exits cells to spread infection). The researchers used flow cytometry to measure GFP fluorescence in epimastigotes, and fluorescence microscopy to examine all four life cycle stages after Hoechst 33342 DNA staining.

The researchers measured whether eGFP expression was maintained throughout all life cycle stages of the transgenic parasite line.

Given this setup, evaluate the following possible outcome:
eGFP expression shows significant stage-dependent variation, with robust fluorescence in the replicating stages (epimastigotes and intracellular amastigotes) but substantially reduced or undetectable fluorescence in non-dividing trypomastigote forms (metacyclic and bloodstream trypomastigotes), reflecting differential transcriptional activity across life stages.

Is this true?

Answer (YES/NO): YES